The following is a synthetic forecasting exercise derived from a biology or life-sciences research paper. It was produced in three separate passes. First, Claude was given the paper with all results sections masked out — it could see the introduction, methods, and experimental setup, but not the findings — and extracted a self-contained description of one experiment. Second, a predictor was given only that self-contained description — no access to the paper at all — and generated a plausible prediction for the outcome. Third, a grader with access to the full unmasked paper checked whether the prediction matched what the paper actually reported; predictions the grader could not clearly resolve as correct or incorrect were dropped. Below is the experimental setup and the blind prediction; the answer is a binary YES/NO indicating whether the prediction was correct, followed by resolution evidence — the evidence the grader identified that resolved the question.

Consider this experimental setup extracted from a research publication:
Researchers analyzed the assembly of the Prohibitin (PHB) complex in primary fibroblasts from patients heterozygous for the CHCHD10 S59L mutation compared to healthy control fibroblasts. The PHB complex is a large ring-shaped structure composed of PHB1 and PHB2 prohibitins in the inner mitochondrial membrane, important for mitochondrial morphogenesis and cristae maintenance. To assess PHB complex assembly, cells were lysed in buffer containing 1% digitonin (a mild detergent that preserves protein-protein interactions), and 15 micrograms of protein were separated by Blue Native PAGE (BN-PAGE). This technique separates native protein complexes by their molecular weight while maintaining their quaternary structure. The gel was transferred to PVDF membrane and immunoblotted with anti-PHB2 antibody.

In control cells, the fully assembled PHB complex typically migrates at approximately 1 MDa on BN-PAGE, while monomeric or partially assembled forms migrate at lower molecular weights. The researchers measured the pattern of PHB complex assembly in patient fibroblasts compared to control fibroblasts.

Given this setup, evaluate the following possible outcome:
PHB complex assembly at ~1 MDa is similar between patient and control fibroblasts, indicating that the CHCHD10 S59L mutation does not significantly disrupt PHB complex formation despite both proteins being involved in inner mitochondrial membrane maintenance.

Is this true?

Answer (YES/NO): NO